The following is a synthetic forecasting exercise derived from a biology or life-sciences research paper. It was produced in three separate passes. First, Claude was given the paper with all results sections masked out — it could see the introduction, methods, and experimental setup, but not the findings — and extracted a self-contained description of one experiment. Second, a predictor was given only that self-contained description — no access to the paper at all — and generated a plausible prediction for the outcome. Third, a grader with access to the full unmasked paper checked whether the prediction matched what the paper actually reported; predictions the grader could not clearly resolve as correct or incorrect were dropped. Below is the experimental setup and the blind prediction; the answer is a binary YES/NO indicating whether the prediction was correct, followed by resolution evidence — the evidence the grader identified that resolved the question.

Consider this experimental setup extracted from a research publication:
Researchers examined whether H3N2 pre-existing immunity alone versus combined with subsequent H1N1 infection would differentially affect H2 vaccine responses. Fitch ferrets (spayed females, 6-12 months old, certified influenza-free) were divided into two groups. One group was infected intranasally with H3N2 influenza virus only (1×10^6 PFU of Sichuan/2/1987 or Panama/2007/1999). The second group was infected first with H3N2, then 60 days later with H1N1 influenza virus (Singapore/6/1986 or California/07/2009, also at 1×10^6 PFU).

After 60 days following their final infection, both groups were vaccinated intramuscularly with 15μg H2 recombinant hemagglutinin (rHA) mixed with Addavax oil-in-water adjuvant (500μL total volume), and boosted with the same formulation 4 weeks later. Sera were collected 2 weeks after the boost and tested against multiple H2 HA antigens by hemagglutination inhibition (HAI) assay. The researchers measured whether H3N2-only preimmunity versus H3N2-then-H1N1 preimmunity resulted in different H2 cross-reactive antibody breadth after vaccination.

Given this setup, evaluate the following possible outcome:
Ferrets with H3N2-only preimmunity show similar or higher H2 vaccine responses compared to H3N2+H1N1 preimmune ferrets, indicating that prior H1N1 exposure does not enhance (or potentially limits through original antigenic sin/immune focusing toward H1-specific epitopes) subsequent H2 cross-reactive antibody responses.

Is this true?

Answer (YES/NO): YES